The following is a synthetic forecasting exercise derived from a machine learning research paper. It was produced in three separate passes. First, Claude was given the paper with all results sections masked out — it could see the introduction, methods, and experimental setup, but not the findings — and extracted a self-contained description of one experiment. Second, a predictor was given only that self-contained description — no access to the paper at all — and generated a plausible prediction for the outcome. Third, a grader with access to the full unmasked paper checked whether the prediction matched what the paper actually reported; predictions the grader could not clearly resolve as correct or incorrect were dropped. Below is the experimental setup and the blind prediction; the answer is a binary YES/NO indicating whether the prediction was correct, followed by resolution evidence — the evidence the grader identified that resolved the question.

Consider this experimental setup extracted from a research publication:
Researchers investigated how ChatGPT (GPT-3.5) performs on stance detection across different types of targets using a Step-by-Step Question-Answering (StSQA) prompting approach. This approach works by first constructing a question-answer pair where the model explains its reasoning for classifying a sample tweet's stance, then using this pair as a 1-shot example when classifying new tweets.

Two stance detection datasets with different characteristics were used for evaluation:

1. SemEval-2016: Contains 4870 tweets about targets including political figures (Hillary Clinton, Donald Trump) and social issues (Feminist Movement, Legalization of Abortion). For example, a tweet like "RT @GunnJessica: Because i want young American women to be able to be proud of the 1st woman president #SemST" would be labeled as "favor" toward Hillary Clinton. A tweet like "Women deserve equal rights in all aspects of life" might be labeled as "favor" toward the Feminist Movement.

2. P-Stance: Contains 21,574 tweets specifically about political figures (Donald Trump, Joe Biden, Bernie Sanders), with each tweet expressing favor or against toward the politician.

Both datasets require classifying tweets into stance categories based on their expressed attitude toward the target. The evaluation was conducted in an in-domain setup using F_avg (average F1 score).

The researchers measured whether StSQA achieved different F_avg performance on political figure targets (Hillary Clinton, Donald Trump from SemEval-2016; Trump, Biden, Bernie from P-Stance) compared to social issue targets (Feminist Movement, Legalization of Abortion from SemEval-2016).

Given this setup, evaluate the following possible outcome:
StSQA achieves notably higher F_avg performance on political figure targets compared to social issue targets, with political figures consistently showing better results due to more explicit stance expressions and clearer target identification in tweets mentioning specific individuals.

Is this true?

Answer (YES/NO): YES